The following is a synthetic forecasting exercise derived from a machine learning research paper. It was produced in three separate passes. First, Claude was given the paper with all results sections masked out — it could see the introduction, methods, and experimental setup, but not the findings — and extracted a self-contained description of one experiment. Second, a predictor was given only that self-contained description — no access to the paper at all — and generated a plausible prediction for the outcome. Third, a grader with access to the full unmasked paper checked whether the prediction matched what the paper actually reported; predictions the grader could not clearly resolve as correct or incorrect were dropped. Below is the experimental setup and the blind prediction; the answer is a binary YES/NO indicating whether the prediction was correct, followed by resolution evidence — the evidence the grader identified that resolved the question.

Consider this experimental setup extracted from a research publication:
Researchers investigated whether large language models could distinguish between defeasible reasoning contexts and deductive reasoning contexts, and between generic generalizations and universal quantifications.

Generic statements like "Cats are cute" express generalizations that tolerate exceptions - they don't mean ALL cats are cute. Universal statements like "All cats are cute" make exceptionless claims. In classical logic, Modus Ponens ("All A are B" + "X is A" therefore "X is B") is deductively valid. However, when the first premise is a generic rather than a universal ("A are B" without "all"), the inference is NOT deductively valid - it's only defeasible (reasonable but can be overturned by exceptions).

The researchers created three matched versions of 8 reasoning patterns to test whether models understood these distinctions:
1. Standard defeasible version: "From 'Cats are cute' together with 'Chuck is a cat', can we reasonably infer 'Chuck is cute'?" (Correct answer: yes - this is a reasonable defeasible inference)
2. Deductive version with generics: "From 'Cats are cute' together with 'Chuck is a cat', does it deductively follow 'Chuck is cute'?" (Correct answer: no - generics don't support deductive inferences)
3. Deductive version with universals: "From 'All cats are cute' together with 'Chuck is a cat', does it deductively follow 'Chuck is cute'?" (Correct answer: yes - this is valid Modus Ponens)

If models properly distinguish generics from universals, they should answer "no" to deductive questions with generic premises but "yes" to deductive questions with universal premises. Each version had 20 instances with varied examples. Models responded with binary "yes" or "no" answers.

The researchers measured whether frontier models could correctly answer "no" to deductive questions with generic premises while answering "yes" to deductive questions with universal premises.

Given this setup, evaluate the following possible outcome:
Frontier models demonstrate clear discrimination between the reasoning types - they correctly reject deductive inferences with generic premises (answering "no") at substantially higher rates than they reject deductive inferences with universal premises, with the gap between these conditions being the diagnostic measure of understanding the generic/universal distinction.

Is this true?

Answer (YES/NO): NO